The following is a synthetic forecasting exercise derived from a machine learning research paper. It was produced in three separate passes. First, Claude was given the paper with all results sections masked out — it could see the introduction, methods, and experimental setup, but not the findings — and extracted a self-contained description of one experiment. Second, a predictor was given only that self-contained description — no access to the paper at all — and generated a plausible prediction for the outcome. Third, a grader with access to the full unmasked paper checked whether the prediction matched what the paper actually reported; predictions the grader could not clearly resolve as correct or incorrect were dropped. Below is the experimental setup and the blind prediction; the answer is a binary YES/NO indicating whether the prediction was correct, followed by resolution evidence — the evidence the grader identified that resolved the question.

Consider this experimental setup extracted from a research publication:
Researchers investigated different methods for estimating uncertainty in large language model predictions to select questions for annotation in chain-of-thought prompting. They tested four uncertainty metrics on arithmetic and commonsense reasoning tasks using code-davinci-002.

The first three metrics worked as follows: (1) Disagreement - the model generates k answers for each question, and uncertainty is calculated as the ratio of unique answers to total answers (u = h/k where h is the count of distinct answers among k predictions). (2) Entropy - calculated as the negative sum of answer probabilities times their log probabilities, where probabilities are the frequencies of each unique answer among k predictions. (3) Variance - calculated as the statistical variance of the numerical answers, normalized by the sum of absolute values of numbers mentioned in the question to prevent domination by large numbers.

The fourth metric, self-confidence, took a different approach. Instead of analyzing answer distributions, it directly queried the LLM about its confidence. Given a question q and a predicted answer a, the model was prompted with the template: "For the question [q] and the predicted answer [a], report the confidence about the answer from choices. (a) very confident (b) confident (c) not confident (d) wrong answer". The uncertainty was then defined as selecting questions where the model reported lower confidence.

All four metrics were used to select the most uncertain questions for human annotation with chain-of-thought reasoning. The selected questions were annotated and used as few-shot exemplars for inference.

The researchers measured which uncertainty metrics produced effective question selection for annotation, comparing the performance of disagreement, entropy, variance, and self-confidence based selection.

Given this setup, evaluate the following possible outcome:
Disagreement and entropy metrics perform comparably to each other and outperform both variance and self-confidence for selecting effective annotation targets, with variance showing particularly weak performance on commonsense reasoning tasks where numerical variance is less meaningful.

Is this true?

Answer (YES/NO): NO